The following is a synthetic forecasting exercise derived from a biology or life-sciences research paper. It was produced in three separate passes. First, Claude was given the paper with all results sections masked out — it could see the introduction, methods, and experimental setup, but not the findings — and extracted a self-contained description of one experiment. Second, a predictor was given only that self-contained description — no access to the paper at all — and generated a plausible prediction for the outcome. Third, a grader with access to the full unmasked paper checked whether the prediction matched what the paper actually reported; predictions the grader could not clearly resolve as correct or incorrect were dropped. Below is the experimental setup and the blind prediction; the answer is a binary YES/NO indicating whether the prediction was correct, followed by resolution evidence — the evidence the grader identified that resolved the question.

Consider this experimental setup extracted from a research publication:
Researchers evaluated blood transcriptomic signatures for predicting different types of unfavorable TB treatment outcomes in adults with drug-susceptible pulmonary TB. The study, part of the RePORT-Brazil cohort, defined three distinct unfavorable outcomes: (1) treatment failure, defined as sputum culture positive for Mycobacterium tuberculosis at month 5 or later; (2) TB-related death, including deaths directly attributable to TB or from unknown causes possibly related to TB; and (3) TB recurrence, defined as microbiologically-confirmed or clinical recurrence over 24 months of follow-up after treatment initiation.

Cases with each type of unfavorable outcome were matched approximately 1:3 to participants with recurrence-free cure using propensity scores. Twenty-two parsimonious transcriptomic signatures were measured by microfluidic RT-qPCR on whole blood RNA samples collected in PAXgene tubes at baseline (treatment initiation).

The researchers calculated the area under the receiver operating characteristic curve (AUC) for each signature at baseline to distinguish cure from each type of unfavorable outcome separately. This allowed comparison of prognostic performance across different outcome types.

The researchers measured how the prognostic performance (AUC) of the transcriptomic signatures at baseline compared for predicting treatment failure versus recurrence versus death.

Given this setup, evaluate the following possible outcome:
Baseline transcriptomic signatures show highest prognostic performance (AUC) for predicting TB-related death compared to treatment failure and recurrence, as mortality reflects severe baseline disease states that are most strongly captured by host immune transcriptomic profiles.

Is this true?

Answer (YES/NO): NO